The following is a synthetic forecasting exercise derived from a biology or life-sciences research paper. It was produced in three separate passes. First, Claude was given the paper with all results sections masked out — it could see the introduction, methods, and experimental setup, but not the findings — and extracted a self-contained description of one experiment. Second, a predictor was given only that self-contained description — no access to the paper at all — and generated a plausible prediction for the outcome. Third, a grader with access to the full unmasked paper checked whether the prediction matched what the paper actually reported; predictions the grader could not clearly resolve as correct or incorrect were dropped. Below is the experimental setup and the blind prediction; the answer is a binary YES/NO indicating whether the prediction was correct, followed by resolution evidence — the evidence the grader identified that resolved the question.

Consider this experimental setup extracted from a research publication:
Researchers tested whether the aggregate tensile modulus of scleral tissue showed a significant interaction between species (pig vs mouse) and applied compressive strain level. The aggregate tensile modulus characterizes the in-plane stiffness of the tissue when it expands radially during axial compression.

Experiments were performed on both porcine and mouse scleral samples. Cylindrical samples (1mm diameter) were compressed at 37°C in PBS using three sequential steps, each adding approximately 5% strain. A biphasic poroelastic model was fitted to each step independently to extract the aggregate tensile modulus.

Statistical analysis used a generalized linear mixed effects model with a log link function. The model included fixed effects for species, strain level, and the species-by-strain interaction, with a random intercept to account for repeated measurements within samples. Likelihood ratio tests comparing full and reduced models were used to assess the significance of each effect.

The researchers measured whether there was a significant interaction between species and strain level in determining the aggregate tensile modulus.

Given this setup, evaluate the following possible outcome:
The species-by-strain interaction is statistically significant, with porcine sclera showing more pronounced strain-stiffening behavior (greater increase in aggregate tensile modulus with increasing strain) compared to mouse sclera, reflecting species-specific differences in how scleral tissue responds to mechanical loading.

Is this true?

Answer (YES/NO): NO